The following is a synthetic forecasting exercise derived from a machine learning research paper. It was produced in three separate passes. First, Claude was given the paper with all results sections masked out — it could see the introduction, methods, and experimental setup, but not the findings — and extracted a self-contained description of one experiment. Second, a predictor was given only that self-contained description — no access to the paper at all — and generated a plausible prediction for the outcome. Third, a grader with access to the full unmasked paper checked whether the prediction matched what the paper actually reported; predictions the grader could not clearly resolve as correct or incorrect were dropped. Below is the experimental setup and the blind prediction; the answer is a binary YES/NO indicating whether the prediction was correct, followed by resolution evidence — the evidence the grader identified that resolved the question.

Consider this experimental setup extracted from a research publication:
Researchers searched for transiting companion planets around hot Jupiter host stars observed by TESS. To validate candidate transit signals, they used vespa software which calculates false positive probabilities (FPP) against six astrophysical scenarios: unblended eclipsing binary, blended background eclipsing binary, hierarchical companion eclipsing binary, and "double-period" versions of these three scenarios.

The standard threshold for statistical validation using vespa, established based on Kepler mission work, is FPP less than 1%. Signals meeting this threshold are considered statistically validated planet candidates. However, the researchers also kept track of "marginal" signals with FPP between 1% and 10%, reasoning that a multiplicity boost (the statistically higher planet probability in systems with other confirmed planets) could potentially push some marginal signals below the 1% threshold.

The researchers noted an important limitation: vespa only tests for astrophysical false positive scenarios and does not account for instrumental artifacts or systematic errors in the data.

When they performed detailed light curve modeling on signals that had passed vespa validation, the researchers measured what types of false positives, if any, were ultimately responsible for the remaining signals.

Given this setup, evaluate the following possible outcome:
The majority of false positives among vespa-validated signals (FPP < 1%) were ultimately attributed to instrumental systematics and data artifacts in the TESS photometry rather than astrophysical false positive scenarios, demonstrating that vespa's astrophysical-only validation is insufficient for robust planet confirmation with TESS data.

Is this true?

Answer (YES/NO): YES